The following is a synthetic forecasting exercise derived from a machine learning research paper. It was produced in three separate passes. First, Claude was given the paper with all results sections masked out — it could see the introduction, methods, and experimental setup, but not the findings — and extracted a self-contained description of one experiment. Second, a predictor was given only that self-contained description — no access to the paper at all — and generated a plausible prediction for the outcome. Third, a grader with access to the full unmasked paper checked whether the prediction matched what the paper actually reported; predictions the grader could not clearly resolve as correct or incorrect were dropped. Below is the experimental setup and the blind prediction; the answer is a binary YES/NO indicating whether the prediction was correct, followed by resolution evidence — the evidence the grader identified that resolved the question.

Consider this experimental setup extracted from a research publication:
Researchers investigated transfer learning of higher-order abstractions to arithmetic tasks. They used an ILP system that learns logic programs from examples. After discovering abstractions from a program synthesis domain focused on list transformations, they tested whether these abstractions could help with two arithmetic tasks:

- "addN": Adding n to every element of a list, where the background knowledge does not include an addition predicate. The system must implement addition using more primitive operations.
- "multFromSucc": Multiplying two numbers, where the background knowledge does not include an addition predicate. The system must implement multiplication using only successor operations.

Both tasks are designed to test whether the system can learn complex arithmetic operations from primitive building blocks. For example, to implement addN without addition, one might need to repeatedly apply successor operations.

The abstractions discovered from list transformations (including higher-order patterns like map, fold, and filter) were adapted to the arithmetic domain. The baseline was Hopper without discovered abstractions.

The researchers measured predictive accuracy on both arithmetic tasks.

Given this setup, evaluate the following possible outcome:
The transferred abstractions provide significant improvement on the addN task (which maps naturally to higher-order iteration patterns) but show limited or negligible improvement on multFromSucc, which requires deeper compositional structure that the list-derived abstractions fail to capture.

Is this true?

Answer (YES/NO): NO